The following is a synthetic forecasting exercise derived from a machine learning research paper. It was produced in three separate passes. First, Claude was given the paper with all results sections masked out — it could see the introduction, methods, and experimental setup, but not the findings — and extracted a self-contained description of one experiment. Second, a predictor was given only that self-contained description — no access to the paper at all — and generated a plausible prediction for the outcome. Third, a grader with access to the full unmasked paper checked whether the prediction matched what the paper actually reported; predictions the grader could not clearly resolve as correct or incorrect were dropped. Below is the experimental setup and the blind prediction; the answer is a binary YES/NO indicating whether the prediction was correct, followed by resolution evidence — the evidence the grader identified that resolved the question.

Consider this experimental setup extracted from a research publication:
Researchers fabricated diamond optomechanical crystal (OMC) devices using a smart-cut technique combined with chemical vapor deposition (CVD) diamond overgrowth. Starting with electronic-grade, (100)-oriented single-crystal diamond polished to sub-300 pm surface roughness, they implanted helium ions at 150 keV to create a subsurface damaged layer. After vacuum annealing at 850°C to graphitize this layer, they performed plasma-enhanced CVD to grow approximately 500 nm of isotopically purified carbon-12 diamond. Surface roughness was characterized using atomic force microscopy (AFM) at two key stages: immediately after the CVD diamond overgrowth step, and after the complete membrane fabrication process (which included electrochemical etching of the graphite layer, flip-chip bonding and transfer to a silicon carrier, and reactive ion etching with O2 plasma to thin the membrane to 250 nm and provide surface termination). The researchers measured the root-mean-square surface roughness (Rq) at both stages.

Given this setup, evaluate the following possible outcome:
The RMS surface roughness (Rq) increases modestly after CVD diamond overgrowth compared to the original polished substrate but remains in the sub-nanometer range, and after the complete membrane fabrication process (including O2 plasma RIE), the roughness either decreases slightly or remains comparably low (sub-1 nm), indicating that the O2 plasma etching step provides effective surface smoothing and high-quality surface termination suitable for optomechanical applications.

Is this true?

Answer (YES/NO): NO